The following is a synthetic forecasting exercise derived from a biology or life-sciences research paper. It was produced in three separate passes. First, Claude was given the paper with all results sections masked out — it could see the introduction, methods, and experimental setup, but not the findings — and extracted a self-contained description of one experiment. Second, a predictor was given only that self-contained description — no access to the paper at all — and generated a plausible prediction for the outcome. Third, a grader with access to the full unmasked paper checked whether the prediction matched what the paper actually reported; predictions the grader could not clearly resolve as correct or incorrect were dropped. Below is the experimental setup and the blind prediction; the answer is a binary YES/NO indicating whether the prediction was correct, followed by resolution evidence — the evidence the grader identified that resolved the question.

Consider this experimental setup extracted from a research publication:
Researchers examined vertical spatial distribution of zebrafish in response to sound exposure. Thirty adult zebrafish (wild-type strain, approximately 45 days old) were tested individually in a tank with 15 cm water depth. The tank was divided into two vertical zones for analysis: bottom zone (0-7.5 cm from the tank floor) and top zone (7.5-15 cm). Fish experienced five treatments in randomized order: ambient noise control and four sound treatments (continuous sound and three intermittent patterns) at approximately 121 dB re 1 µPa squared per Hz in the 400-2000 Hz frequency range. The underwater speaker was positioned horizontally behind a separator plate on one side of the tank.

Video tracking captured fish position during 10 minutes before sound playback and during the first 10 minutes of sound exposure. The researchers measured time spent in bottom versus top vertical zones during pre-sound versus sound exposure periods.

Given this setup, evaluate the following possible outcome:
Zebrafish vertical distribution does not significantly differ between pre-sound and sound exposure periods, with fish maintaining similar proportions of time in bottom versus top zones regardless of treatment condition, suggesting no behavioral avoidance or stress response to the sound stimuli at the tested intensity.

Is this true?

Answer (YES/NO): NO